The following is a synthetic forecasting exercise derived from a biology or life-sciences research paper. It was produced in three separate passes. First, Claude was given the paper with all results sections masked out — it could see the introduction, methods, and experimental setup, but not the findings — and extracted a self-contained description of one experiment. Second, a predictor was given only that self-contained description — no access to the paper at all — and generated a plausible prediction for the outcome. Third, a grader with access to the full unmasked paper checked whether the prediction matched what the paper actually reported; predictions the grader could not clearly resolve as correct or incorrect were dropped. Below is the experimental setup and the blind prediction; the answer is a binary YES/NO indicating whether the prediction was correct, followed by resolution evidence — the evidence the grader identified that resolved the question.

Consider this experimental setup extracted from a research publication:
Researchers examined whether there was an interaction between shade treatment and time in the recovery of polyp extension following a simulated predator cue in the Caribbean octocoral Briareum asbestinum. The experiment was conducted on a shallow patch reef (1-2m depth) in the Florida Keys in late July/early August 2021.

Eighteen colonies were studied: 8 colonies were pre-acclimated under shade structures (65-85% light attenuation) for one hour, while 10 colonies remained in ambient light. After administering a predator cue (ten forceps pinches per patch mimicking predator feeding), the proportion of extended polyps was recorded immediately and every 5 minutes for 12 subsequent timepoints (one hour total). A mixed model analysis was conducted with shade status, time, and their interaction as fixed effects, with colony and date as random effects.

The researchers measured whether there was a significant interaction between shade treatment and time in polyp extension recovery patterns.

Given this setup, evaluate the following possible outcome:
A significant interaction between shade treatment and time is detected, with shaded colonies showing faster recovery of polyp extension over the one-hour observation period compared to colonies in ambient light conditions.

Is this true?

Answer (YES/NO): NO